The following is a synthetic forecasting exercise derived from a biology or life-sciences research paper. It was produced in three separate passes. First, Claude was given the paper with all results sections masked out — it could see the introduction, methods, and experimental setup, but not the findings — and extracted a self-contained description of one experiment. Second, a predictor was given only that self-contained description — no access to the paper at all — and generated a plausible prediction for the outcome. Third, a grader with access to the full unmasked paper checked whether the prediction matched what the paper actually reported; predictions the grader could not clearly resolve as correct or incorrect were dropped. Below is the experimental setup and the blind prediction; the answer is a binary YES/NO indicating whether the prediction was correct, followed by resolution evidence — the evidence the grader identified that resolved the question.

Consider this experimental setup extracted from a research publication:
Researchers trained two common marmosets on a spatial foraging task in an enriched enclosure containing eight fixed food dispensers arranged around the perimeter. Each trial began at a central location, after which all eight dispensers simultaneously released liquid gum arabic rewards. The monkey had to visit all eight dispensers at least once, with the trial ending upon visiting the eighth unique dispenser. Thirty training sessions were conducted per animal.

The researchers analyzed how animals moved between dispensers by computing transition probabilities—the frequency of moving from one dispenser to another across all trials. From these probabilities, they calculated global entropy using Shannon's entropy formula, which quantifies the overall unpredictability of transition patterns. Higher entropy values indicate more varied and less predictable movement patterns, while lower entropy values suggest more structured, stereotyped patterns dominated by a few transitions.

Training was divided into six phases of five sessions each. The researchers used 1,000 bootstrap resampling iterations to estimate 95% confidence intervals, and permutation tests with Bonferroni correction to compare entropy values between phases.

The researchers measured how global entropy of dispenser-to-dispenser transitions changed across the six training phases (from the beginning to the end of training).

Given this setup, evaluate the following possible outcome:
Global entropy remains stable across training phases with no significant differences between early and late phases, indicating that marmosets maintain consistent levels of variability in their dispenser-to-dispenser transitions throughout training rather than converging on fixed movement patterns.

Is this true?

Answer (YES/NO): NO